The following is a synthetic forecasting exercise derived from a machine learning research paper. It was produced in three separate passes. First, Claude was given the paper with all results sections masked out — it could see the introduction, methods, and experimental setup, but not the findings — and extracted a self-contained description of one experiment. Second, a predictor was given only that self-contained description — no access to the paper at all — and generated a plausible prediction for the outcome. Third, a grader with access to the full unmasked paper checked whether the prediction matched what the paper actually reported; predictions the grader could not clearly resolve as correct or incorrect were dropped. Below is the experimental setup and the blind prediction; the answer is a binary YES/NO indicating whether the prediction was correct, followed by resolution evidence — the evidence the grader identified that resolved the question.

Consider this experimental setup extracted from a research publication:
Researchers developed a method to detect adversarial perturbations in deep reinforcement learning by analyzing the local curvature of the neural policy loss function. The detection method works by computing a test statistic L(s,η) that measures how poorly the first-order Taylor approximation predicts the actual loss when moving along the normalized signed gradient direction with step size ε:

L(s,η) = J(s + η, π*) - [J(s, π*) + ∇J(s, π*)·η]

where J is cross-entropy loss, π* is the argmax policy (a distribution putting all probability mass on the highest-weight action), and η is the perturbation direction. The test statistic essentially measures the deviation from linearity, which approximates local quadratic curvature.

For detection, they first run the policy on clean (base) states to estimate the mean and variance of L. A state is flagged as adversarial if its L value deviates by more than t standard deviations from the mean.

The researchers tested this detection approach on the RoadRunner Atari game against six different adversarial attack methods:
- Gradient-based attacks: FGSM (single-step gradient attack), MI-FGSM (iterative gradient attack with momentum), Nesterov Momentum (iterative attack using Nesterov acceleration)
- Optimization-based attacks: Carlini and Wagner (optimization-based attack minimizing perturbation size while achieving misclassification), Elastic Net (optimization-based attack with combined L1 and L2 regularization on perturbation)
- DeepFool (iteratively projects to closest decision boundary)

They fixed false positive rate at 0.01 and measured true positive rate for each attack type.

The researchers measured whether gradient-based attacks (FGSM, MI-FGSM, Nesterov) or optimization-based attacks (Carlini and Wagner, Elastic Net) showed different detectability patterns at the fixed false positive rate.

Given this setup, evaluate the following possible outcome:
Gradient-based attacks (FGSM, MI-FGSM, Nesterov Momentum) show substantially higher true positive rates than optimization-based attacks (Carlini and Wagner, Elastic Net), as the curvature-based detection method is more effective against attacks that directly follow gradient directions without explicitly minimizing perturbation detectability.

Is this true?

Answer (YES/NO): YES